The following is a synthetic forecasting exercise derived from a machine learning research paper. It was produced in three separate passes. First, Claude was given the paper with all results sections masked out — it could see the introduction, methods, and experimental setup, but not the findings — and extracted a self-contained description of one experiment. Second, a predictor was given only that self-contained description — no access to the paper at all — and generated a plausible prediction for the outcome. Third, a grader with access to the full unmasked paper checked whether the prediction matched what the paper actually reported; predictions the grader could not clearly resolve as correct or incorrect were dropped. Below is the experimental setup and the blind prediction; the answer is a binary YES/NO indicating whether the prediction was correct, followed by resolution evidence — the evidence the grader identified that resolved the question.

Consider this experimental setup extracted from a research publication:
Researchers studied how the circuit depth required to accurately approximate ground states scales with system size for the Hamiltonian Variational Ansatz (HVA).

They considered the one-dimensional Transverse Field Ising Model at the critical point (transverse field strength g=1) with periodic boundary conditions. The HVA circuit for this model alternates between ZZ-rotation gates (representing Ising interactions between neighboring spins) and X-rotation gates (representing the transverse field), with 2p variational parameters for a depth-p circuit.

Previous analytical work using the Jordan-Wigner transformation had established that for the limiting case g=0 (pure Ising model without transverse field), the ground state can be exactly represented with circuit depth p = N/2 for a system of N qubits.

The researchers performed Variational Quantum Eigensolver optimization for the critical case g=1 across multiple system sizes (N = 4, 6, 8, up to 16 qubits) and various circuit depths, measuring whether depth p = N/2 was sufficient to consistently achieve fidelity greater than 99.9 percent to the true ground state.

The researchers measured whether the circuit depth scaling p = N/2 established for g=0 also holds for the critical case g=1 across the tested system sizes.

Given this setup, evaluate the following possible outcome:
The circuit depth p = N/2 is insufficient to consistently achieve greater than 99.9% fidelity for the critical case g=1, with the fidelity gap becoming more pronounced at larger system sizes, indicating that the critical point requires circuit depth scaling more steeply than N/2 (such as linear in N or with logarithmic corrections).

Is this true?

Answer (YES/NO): NO